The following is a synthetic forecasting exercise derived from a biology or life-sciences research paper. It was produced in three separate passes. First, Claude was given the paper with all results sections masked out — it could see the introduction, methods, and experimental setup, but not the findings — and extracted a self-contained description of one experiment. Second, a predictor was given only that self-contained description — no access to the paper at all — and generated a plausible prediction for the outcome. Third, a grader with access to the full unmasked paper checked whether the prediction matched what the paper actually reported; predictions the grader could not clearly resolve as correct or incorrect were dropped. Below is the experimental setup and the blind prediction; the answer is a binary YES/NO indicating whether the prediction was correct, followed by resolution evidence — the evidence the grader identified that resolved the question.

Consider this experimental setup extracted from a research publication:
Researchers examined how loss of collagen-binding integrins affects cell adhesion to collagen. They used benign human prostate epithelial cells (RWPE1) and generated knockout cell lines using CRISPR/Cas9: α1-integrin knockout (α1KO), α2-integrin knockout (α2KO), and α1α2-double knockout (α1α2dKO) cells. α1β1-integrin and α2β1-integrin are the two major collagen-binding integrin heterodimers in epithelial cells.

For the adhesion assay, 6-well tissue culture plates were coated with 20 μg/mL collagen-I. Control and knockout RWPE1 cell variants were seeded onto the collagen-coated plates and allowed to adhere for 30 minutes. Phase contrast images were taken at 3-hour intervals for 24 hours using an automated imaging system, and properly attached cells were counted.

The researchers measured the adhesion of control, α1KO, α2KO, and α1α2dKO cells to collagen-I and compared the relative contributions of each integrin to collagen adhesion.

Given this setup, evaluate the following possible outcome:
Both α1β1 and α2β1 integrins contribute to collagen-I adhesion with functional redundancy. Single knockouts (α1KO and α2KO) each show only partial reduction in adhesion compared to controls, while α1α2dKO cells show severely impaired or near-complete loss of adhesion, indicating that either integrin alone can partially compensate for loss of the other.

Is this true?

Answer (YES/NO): NO